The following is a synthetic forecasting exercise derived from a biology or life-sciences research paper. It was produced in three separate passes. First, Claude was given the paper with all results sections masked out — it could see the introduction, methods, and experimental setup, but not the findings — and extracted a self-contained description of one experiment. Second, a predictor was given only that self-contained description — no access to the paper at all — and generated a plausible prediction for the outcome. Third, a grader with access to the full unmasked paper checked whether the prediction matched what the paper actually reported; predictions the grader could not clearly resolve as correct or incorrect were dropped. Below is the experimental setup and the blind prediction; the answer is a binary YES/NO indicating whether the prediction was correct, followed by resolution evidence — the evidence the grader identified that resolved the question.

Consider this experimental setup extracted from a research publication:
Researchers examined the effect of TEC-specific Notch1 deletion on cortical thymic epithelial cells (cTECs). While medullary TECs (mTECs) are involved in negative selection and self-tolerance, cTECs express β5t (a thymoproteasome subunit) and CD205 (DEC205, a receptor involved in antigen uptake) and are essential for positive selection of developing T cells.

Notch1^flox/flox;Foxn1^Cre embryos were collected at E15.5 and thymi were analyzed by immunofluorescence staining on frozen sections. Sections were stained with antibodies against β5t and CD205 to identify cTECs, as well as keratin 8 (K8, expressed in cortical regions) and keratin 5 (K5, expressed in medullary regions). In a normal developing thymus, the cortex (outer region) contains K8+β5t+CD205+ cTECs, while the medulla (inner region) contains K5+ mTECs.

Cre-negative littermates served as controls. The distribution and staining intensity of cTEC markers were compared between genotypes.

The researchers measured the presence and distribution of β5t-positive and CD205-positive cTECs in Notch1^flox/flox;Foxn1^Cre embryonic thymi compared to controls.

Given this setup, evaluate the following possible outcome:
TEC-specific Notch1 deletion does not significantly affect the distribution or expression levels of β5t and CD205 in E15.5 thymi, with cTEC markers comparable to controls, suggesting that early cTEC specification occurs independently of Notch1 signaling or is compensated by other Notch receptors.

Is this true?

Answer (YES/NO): YES